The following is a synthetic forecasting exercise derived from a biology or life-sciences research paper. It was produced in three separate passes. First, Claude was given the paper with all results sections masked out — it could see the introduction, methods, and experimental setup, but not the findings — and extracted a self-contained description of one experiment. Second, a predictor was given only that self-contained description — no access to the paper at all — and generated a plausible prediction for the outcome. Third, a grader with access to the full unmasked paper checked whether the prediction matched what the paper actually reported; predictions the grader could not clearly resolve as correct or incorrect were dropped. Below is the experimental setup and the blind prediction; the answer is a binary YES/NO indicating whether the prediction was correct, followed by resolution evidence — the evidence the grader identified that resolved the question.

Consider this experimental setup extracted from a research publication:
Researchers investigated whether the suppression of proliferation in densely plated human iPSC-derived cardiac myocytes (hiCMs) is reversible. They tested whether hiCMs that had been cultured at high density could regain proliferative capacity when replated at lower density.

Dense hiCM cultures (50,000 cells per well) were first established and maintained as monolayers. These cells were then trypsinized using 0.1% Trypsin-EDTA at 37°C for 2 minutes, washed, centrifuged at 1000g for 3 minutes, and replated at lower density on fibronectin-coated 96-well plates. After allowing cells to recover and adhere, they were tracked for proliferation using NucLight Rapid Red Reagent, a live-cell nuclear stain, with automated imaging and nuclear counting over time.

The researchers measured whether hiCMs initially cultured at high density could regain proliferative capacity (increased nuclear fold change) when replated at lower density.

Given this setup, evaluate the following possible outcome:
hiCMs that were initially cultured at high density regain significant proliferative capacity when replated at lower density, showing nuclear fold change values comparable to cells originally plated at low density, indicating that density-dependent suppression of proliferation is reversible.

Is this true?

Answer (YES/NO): YES